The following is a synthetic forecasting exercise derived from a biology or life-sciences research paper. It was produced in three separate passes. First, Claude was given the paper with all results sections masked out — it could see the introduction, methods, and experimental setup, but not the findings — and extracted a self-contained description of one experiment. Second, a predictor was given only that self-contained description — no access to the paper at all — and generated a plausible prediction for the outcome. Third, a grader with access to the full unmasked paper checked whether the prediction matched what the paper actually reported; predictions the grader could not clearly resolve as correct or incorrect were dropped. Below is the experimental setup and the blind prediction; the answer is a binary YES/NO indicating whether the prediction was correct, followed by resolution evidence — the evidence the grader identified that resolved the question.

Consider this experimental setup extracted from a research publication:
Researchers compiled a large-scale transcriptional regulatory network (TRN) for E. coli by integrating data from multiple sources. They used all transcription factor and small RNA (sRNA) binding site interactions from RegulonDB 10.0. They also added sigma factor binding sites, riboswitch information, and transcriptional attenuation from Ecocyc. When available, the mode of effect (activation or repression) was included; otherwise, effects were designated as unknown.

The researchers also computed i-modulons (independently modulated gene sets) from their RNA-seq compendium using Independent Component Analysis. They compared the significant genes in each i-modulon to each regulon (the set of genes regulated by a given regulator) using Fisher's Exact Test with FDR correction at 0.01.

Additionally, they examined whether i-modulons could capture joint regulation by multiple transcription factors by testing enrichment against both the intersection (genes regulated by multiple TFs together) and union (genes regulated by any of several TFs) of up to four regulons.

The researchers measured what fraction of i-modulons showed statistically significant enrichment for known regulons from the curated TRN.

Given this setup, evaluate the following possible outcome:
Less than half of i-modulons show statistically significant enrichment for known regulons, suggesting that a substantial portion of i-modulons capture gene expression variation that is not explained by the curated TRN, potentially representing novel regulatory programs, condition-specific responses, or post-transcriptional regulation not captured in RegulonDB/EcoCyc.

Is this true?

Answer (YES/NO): NO